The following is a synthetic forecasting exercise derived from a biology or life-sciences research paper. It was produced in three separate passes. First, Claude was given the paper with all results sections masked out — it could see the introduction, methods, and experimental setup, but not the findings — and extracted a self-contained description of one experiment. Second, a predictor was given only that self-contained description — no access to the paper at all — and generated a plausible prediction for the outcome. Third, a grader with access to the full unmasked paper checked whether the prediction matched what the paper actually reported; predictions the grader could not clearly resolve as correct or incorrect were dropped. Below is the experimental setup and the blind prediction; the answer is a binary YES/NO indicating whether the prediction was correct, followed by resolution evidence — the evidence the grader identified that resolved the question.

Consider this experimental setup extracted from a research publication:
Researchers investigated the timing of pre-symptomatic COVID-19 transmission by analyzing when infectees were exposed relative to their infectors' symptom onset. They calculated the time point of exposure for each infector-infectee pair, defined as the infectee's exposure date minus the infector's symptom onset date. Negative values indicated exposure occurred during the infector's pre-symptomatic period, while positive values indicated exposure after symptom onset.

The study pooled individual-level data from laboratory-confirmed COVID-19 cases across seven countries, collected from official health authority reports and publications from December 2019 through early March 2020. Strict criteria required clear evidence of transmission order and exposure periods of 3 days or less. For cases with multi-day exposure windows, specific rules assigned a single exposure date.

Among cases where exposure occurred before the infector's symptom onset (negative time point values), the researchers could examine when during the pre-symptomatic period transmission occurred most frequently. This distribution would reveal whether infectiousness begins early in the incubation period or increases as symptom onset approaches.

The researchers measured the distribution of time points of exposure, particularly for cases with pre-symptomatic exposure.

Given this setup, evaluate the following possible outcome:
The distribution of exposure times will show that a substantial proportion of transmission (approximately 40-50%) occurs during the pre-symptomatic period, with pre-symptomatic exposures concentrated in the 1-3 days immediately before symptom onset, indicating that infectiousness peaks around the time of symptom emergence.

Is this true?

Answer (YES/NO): YES